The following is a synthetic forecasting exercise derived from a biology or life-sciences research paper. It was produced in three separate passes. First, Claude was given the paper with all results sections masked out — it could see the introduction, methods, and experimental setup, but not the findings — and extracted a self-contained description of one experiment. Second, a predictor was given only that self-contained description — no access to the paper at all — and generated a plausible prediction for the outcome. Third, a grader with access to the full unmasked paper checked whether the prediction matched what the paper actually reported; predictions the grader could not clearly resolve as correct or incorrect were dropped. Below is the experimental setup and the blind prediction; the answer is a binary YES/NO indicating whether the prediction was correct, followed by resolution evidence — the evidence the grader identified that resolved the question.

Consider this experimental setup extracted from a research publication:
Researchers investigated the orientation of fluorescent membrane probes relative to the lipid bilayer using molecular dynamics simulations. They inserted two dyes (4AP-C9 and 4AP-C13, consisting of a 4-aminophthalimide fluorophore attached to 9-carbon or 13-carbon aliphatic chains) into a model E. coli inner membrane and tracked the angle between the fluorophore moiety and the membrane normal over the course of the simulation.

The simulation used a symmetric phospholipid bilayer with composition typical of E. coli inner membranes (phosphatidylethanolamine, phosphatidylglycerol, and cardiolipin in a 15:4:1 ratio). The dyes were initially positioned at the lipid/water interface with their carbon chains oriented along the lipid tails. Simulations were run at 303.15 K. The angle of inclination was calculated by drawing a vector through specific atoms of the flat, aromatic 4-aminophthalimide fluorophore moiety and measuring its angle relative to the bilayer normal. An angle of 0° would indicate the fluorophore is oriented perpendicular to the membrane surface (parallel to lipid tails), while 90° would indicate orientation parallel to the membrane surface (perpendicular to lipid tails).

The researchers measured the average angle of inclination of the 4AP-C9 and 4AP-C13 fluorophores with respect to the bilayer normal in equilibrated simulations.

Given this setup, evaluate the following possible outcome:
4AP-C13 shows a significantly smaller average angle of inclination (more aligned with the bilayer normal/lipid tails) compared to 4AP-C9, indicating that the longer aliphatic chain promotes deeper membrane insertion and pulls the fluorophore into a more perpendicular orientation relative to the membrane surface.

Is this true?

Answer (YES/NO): NO